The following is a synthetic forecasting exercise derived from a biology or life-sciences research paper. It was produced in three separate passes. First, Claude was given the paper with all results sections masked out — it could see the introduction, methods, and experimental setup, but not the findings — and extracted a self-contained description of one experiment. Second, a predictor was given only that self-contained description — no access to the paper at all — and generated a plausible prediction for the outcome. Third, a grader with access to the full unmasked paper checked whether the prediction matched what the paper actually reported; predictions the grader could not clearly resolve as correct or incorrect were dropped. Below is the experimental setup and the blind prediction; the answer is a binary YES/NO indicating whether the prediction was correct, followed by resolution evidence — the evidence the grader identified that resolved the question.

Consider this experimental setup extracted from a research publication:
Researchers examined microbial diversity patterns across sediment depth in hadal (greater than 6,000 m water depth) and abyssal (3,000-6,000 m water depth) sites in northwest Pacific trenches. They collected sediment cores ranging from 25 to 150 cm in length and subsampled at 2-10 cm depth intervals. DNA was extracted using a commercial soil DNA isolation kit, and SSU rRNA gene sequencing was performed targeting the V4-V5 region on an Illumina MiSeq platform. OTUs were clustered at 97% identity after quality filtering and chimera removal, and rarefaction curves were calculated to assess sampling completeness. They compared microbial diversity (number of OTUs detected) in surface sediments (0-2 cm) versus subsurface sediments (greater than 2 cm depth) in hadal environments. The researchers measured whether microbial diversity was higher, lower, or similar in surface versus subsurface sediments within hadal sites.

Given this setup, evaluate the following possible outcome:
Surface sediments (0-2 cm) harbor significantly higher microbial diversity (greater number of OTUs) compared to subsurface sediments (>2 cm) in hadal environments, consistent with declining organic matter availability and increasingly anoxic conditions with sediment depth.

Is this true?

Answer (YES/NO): NO